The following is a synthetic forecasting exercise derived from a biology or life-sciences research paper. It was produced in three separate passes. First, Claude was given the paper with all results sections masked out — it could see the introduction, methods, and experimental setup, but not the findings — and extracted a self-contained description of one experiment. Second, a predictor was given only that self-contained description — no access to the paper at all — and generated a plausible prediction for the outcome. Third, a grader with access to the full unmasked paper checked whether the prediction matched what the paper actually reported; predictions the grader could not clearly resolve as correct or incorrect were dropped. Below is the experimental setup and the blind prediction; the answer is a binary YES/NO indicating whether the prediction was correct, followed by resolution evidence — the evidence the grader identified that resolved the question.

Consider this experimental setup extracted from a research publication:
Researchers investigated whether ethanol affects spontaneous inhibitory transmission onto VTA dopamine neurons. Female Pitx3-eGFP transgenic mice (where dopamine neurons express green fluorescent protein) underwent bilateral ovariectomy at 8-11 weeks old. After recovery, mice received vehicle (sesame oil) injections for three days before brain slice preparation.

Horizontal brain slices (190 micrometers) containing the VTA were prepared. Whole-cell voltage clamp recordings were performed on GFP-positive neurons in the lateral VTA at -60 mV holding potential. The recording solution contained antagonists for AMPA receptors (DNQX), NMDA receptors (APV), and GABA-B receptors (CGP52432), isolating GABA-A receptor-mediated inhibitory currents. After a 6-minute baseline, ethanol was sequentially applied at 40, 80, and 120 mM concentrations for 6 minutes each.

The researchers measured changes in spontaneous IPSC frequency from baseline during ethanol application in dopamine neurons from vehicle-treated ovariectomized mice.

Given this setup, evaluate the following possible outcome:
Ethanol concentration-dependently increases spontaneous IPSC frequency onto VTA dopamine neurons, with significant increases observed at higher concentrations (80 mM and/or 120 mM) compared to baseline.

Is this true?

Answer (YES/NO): YES